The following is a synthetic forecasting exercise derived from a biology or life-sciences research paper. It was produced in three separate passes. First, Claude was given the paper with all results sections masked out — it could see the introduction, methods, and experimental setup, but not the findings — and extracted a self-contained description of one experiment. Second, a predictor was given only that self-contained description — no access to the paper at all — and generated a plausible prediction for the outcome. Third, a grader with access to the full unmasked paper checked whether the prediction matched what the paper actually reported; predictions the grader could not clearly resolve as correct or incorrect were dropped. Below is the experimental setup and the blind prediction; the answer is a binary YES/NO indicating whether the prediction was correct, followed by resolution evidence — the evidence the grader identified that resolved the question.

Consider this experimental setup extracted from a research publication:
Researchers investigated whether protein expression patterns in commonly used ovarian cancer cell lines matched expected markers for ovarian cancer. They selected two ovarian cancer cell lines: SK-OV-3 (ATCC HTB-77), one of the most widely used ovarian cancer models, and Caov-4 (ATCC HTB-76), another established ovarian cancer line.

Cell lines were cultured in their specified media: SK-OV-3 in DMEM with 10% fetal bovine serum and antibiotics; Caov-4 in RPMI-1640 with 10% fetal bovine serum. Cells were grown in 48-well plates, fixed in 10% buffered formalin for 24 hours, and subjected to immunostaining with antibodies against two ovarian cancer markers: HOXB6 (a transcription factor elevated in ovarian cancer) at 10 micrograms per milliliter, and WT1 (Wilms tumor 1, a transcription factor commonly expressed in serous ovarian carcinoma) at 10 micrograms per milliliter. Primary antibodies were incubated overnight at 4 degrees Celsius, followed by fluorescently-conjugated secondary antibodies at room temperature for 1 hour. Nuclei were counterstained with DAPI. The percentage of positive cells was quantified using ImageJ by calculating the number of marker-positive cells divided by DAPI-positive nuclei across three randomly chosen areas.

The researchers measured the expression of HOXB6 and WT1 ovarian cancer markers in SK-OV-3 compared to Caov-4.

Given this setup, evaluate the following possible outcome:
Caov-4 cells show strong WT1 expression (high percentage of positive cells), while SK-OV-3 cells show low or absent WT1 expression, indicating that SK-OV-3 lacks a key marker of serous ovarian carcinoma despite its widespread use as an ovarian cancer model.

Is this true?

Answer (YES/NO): NO